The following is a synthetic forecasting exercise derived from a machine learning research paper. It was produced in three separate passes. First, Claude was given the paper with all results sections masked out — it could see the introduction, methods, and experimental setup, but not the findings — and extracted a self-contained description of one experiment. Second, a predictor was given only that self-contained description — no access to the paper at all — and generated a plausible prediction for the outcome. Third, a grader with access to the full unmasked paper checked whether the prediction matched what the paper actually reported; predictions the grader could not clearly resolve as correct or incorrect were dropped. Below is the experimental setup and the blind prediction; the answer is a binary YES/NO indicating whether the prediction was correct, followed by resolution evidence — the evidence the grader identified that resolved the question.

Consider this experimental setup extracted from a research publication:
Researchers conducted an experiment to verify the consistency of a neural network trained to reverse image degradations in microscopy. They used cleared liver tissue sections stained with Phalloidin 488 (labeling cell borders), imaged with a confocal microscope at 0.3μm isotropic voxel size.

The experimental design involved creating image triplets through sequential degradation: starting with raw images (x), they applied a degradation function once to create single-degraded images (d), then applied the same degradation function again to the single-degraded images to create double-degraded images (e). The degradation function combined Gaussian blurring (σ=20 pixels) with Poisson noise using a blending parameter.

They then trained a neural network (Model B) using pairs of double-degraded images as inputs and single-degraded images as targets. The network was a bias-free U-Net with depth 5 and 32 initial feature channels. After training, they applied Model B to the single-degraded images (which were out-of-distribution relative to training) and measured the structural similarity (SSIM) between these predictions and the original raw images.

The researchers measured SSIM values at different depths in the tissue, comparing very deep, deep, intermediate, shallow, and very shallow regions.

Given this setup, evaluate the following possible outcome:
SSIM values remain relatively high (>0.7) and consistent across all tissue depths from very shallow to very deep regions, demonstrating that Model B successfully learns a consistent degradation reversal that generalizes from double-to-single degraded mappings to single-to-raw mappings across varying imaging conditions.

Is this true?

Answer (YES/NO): NO